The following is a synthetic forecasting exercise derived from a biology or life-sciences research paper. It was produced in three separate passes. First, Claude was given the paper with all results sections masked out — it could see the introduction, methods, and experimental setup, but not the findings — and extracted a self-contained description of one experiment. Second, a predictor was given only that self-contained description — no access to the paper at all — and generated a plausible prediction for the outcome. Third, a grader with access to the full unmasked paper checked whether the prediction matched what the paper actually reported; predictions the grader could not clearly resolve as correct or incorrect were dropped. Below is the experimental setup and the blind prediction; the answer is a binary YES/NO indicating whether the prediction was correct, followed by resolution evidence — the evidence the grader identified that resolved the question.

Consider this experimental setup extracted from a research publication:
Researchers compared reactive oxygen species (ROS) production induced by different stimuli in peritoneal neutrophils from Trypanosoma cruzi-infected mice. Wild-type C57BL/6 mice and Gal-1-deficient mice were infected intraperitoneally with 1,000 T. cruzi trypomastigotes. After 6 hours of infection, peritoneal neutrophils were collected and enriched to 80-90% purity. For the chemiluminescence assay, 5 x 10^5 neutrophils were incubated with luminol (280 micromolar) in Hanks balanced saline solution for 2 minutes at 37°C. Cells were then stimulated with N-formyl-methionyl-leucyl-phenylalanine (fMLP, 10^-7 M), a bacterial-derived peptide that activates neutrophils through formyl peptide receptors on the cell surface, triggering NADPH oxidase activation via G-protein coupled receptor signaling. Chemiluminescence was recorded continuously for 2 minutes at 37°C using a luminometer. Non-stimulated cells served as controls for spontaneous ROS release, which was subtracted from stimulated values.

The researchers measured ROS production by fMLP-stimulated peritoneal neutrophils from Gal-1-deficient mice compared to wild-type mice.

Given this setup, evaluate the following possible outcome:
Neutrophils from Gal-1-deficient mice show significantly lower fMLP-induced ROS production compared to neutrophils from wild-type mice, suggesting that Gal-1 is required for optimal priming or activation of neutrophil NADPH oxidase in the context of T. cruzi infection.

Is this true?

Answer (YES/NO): NO